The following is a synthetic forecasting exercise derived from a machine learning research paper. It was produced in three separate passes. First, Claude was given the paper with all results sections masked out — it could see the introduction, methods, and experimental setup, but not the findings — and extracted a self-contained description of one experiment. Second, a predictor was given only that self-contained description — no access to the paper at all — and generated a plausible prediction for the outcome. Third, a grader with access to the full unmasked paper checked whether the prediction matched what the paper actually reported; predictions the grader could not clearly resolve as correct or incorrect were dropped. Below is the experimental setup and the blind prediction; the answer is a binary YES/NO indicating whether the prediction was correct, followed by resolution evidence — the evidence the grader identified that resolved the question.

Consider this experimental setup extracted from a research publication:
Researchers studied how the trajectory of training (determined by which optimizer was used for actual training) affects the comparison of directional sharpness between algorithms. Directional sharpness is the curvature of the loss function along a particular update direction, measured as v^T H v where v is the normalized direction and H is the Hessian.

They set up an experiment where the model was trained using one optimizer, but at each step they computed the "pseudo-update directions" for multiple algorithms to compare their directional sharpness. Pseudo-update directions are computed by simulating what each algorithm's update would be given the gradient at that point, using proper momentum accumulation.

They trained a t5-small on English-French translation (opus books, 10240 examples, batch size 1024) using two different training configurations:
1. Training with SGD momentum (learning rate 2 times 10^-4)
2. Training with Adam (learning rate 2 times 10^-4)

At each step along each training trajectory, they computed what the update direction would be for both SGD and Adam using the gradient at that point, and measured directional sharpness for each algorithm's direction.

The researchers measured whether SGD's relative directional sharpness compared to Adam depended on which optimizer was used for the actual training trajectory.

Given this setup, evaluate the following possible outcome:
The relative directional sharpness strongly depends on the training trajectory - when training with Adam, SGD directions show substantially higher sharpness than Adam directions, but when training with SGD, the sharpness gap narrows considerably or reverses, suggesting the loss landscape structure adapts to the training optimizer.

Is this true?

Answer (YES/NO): NO